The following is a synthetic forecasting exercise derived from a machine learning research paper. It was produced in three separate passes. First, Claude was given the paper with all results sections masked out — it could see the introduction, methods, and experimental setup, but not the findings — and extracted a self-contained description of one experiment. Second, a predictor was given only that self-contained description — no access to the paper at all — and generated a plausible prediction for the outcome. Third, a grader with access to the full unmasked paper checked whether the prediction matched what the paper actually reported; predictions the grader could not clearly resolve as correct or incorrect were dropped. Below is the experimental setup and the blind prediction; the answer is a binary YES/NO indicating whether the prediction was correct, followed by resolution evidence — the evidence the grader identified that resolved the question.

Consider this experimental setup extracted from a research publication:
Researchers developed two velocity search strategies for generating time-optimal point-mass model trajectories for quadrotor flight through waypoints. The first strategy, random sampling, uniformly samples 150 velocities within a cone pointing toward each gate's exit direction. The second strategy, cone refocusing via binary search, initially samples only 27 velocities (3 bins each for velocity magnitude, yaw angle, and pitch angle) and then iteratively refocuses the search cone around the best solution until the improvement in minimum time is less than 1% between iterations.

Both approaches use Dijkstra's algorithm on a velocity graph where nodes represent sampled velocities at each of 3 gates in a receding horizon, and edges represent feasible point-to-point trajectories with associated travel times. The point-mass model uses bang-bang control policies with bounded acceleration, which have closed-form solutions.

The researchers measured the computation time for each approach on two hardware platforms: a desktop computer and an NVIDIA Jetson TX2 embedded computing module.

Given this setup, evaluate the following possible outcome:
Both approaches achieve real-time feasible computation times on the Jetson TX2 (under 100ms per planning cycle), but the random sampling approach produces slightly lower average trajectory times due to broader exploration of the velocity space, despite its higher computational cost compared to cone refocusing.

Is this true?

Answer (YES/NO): NO